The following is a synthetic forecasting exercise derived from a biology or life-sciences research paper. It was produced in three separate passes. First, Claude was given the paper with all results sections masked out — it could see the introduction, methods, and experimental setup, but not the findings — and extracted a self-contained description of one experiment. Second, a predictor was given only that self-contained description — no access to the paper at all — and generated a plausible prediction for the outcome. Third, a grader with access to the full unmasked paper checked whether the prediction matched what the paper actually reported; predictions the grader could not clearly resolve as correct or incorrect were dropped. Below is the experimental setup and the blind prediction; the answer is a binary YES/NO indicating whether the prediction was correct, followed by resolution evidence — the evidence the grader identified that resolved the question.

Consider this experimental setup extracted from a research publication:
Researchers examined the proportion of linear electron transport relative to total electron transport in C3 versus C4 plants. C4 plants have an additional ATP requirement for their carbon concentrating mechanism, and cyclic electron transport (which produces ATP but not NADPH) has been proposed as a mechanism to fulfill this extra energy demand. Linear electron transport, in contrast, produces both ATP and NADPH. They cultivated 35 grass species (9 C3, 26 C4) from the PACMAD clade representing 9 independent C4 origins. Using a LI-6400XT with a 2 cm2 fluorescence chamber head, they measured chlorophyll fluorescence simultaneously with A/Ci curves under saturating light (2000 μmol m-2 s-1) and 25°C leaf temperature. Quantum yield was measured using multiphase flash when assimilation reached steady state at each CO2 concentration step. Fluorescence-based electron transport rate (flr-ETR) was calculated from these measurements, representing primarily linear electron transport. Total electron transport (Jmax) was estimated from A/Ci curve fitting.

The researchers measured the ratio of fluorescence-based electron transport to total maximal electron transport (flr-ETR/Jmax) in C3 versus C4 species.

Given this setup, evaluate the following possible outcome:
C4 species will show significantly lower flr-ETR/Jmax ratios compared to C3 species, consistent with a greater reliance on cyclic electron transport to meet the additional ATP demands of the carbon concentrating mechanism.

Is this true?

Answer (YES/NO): YES